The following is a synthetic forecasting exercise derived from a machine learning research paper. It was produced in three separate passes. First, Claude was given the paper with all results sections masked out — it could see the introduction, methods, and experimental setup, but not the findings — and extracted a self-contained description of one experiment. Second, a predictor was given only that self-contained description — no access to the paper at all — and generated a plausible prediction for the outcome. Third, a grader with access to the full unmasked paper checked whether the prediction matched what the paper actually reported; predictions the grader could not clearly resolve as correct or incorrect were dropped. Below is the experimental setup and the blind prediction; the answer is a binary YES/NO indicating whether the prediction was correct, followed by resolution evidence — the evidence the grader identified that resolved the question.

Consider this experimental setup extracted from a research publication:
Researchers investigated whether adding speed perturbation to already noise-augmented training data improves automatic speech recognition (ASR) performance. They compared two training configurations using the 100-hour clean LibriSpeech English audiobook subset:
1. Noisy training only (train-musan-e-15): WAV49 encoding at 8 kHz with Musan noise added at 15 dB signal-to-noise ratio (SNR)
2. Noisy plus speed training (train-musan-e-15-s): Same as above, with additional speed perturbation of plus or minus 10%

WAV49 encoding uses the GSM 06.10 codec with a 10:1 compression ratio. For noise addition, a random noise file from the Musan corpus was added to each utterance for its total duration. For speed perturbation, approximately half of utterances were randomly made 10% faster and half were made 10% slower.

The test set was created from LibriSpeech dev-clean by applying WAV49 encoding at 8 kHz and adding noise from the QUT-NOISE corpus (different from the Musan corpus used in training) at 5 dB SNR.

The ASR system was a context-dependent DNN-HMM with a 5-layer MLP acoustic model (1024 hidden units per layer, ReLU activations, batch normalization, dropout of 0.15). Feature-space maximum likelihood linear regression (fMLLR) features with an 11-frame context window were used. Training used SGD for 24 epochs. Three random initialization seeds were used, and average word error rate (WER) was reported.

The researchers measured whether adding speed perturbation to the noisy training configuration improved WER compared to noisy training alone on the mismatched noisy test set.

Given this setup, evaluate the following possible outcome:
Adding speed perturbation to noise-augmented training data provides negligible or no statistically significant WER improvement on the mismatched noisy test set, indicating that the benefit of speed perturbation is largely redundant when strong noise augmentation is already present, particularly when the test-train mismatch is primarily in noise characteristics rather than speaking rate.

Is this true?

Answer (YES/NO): YES